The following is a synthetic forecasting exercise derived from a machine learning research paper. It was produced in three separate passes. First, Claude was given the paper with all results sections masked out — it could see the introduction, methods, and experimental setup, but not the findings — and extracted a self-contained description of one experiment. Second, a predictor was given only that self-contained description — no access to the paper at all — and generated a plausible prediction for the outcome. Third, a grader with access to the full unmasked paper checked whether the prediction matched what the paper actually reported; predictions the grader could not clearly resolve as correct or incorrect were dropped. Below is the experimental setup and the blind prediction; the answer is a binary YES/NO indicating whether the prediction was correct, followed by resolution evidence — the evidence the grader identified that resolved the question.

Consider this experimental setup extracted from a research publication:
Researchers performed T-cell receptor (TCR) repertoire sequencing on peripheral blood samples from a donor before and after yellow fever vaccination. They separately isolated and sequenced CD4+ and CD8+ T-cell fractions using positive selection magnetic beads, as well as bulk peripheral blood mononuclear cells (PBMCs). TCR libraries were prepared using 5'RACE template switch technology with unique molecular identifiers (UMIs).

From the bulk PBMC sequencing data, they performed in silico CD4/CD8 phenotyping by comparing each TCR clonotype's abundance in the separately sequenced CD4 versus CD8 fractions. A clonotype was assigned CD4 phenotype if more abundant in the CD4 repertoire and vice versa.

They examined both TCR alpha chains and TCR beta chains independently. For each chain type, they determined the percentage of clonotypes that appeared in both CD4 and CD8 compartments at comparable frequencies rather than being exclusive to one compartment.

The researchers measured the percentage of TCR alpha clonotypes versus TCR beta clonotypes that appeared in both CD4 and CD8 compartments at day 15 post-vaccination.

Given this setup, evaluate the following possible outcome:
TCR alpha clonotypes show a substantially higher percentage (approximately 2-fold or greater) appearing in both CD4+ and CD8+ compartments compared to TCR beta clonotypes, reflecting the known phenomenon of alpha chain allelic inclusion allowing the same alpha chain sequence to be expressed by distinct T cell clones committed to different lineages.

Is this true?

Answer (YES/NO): NO